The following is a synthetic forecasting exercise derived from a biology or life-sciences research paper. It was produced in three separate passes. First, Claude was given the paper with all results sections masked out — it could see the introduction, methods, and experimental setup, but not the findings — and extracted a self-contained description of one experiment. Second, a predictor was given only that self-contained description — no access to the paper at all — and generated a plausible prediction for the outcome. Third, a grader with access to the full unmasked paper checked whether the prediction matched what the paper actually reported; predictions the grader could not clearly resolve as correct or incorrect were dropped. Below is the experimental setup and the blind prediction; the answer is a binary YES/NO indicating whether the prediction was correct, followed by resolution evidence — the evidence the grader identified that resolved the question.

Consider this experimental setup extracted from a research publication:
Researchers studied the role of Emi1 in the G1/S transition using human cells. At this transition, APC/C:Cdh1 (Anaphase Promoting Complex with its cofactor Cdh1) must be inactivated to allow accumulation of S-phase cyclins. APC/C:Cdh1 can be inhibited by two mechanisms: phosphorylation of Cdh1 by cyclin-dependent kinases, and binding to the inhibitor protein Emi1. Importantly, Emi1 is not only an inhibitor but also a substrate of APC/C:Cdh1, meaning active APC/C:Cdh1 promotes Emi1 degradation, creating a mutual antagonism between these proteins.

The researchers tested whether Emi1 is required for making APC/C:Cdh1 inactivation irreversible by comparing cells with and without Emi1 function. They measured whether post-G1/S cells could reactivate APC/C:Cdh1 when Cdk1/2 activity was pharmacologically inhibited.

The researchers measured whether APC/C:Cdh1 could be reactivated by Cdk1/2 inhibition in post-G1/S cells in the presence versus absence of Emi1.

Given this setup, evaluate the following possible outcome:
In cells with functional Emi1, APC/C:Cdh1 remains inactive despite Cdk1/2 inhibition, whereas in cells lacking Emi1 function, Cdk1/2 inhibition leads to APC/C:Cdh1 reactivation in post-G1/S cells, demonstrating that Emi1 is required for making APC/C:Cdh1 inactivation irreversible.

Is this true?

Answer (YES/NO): YES